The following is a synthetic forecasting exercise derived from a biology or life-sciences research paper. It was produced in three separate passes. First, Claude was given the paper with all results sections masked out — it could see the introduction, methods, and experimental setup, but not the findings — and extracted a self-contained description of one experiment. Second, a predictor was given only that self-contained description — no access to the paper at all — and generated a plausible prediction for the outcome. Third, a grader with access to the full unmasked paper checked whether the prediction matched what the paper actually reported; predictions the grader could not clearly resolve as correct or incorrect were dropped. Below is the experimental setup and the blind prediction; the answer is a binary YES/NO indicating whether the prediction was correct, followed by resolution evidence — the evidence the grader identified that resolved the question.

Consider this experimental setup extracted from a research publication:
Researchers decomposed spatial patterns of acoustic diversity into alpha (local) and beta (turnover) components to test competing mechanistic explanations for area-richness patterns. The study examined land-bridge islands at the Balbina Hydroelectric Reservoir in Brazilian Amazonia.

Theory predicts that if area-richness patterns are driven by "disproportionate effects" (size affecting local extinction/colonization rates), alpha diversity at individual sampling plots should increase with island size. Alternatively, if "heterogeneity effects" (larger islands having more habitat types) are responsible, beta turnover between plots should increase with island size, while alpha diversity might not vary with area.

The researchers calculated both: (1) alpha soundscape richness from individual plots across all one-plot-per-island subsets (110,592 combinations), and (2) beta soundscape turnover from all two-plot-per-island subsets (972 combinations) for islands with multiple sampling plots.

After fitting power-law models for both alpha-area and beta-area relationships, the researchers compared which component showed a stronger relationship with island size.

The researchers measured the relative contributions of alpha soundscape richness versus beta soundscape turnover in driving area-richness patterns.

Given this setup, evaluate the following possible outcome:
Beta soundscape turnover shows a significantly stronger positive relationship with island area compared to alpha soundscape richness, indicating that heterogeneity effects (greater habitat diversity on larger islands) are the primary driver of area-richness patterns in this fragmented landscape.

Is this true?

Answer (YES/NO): NO